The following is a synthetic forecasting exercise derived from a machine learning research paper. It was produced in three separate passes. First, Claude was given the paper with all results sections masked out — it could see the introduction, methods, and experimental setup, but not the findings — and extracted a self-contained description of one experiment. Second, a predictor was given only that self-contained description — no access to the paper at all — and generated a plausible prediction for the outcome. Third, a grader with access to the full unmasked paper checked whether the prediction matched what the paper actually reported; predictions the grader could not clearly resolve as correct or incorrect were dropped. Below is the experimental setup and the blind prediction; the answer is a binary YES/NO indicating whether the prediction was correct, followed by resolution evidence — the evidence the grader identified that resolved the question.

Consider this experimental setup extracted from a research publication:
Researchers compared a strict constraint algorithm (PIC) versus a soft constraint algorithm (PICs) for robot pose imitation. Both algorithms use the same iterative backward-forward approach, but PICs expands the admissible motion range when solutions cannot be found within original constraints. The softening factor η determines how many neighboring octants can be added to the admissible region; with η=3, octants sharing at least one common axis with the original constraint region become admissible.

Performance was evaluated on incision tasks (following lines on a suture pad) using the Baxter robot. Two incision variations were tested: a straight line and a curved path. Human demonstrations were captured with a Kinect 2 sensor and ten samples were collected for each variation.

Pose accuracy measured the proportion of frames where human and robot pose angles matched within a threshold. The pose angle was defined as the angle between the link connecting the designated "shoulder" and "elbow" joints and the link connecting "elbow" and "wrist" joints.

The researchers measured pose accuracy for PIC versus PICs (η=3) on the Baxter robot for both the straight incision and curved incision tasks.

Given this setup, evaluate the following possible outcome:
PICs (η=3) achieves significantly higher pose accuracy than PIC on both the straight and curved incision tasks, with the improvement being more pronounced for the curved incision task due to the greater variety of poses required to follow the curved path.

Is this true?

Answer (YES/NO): NO